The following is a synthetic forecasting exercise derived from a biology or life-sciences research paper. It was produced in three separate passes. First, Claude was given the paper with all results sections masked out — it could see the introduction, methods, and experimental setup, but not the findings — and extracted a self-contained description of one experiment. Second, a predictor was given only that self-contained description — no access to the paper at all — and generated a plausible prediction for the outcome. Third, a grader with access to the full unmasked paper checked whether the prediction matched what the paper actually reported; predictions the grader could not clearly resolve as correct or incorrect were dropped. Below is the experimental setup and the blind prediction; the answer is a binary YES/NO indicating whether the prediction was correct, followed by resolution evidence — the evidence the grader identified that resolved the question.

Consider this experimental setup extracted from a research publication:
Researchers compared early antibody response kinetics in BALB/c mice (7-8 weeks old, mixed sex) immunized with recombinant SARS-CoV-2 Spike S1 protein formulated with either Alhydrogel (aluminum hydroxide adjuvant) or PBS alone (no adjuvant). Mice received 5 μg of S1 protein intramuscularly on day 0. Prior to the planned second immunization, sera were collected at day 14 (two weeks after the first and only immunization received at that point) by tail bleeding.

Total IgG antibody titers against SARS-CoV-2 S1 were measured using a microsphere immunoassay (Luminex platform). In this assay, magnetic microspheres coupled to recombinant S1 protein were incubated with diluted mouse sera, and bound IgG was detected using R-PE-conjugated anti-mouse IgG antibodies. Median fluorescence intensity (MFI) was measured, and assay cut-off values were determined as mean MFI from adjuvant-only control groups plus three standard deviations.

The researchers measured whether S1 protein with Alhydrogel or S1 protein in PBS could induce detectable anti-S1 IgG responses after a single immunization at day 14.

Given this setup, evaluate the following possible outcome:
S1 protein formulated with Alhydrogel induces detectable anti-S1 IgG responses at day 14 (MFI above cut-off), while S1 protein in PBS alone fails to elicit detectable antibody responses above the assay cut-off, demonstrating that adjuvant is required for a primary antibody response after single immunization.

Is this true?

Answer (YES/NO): NO